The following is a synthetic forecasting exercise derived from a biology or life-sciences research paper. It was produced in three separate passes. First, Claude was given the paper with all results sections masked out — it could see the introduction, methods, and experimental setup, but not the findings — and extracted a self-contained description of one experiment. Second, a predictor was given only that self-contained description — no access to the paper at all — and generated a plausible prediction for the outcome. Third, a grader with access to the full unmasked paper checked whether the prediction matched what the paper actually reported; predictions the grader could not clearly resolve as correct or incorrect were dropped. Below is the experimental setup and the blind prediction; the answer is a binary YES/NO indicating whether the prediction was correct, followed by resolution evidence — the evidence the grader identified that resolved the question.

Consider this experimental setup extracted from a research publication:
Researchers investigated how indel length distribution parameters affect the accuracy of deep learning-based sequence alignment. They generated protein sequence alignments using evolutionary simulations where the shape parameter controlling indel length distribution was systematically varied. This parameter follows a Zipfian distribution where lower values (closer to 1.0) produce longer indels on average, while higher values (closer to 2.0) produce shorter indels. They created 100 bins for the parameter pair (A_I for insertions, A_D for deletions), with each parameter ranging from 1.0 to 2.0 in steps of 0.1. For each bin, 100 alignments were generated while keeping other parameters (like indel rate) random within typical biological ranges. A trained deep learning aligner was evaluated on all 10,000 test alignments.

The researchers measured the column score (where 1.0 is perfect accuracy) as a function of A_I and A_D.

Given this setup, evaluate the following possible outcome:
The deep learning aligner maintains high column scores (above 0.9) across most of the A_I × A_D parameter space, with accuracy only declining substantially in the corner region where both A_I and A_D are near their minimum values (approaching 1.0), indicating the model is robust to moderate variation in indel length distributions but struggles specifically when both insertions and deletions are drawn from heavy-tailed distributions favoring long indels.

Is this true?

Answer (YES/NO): NO